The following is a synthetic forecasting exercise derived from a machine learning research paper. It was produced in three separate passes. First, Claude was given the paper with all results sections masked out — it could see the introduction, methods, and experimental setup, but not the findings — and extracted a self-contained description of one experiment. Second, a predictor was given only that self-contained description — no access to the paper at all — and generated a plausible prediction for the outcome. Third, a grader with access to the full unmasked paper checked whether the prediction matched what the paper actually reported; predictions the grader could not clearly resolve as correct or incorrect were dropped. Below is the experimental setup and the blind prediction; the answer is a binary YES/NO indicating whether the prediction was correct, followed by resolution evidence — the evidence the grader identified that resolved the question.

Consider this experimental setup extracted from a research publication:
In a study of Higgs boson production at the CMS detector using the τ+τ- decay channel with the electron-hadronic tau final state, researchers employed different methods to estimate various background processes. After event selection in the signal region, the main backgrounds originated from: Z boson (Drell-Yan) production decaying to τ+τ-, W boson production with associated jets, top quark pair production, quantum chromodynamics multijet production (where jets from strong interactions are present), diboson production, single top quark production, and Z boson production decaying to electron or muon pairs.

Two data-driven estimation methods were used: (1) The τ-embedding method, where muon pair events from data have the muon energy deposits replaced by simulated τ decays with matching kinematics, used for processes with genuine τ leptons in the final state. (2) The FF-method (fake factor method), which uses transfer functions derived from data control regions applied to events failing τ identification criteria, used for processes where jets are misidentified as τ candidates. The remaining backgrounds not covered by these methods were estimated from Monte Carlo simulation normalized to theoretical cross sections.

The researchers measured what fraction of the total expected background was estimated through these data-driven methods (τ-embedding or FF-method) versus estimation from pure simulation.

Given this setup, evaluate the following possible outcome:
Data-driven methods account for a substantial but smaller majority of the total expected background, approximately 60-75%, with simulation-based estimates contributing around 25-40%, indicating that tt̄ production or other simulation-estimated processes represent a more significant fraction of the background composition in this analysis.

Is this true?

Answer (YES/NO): NO